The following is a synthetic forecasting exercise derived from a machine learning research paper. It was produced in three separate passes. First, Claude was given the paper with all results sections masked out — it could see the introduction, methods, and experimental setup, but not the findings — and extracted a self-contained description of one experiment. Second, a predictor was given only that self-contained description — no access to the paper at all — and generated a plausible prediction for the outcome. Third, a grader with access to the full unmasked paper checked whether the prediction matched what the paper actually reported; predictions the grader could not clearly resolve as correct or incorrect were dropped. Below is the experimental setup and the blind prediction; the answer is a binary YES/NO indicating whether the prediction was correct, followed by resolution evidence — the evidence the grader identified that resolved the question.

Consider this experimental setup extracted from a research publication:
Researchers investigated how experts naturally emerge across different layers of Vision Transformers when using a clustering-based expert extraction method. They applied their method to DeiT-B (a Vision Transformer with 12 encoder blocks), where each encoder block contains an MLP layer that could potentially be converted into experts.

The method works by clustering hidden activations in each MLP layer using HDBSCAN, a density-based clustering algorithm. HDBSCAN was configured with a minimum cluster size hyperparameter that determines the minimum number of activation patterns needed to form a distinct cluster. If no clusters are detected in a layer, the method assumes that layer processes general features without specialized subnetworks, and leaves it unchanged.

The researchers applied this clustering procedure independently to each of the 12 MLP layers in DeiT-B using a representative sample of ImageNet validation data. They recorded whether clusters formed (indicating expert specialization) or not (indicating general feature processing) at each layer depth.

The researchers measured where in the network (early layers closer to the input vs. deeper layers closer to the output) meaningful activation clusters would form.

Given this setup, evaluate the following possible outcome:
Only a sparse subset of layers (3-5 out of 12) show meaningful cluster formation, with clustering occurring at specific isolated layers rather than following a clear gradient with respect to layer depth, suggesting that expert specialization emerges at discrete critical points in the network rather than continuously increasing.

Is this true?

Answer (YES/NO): NO